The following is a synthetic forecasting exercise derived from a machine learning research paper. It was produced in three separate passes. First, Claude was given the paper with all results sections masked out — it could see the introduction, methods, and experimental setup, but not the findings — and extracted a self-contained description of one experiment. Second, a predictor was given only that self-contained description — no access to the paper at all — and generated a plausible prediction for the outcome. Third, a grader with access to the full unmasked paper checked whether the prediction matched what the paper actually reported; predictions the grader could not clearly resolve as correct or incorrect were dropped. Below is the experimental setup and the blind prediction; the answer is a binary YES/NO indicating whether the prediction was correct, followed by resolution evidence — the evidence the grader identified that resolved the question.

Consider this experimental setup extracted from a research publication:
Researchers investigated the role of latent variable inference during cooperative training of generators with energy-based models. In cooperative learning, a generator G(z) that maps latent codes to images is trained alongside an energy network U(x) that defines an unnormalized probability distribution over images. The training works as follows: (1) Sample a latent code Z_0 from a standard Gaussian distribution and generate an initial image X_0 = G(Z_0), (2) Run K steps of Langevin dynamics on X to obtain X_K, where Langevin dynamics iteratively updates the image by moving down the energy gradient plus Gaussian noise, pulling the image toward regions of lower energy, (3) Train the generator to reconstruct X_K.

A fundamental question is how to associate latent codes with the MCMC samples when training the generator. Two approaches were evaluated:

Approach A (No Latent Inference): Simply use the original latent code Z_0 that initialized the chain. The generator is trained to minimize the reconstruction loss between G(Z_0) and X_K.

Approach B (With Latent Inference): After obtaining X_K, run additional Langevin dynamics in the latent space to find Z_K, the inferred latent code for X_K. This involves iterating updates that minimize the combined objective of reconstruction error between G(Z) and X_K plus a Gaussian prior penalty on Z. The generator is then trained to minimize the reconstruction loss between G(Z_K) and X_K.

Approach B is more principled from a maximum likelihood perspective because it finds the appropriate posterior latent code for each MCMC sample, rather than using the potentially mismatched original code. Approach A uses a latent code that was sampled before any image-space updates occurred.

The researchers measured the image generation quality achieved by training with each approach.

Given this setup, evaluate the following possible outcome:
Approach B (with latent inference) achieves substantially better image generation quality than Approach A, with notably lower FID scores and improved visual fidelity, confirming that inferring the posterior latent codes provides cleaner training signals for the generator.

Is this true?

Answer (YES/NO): NO